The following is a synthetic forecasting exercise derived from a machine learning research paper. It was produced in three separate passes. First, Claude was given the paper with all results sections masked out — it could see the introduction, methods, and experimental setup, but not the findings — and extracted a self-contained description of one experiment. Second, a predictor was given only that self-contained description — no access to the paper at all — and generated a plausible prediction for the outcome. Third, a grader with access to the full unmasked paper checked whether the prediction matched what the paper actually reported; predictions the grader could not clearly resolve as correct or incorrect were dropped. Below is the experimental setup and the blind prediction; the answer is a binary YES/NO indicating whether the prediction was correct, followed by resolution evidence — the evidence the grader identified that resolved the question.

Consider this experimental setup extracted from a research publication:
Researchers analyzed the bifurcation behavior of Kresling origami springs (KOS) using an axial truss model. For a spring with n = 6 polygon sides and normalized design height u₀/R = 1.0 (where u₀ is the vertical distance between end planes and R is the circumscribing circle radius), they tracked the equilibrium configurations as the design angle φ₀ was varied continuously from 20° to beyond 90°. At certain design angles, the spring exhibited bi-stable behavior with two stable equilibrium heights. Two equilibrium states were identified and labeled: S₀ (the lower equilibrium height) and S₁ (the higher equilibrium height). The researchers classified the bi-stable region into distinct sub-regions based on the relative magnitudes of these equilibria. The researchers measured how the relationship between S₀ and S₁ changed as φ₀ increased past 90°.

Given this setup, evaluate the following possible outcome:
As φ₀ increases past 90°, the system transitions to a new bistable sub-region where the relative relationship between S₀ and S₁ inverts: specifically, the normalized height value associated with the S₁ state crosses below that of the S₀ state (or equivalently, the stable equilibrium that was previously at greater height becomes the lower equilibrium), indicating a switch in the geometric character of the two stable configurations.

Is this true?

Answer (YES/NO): YES